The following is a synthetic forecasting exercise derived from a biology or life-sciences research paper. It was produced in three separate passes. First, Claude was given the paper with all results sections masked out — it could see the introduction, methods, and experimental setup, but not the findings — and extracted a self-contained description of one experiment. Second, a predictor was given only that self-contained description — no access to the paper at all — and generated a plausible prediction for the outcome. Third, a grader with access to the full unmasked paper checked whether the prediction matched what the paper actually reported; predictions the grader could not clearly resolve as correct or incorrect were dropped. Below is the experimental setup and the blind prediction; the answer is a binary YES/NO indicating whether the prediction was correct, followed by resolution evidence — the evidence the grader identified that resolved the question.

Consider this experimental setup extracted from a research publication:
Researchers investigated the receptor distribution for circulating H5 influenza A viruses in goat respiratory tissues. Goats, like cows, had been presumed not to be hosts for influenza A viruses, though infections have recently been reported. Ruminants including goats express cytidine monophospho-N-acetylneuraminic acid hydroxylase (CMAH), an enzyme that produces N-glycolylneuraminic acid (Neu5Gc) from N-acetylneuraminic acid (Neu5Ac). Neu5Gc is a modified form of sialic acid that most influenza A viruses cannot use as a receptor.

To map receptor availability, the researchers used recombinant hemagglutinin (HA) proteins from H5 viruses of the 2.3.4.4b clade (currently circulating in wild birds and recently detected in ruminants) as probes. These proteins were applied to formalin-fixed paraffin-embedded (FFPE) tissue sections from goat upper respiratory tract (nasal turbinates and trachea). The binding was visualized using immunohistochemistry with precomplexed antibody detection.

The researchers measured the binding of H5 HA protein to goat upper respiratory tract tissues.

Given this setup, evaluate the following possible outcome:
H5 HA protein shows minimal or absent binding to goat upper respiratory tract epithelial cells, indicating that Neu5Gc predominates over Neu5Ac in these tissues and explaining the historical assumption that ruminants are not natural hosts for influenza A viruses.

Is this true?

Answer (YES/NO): YES